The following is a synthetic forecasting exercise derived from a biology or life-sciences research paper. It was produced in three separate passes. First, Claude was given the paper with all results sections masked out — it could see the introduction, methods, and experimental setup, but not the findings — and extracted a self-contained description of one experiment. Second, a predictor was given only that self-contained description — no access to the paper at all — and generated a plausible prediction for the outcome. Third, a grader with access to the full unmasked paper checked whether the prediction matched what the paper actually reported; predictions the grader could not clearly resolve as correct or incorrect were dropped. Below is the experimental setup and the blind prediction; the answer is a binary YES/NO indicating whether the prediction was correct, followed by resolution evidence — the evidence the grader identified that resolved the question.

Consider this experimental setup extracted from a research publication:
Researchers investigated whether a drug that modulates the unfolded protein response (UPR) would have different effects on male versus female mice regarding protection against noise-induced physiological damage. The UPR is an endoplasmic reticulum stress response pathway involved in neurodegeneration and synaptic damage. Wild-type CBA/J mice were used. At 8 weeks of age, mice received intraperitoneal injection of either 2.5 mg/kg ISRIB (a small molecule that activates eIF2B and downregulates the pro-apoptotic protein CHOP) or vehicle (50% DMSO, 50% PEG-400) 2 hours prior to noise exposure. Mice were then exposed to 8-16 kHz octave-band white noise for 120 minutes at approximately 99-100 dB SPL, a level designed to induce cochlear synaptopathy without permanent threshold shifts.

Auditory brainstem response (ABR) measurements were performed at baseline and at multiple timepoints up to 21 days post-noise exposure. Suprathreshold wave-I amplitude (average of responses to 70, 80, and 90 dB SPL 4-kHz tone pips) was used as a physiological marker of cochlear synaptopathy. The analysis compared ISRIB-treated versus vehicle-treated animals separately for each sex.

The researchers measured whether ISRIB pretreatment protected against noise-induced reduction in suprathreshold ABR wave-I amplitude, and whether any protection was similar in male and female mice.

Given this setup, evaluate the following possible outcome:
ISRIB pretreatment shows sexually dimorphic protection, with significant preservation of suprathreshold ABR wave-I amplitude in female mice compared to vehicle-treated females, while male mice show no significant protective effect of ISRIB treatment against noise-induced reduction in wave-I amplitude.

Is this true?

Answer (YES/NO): NO